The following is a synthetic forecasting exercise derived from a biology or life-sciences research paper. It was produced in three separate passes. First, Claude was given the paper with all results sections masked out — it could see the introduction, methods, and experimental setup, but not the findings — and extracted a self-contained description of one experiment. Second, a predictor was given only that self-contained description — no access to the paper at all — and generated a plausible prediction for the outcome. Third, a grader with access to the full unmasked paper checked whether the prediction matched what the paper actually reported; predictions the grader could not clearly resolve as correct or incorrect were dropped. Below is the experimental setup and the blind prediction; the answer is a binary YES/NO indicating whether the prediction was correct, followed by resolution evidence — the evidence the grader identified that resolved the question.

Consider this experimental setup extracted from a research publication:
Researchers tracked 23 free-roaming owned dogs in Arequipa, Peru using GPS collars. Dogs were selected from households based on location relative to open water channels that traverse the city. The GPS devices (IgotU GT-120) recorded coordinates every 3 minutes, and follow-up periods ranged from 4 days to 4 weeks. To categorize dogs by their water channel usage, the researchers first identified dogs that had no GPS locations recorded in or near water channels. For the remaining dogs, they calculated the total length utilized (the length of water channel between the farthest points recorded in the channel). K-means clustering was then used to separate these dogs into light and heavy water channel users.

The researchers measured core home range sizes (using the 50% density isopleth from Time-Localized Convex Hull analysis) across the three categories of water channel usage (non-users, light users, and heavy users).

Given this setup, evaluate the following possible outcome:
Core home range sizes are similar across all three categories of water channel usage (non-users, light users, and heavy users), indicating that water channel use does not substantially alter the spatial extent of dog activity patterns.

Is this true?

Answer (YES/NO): NO